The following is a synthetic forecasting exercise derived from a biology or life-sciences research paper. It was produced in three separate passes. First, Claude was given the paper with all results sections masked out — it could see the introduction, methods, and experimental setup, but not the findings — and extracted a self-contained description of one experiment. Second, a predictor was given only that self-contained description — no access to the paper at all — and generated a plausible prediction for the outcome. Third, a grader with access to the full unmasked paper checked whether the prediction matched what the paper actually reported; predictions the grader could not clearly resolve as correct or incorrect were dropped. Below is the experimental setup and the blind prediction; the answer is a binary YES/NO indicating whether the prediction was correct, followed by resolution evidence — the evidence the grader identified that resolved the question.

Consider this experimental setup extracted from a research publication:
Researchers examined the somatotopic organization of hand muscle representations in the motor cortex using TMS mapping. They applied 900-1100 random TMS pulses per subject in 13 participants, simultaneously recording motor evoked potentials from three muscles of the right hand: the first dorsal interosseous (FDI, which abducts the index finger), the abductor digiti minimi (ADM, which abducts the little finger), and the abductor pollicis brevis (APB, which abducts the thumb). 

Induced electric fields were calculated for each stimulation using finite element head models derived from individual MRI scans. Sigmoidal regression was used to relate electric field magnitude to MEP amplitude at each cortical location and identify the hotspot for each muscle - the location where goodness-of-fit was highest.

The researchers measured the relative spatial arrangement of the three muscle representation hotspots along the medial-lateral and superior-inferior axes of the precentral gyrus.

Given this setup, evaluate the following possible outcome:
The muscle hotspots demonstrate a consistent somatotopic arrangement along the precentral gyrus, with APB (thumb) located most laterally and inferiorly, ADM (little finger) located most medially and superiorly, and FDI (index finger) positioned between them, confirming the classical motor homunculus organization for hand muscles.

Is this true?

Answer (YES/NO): NO